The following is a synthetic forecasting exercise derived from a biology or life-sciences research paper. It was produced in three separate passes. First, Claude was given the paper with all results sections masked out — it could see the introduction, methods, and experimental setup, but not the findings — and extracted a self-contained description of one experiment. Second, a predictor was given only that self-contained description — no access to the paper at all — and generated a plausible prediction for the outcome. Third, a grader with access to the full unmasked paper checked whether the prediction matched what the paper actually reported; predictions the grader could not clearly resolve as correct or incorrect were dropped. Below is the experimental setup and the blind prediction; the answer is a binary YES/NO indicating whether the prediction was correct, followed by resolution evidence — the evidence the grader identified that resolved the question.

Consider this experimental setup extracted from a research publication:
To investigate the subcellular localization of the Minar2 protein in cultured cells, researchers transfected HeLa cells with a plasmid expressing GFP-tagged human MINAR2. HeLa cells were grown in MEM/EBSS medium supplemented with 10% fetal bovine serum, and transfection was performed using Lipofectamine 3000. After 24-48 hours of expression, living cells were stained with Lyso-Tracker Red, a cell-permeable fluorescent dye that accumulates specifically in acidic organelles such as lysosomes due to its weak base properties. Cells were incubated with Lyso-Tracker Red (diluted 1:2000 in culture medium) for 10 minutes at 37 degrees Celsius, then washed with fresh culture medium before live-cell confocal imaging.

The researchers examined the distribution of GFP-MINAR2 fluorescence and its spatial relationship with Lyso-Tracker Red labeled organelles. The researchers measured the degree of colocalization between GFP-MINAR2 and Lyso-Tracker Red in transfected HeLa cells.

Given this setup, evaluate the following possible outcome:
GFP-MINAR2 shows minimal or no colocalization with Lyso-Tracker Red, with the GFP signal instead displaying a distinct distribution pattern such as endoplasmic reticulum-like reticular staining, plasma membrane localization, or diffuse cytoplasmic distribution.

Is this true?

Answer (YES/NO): NO